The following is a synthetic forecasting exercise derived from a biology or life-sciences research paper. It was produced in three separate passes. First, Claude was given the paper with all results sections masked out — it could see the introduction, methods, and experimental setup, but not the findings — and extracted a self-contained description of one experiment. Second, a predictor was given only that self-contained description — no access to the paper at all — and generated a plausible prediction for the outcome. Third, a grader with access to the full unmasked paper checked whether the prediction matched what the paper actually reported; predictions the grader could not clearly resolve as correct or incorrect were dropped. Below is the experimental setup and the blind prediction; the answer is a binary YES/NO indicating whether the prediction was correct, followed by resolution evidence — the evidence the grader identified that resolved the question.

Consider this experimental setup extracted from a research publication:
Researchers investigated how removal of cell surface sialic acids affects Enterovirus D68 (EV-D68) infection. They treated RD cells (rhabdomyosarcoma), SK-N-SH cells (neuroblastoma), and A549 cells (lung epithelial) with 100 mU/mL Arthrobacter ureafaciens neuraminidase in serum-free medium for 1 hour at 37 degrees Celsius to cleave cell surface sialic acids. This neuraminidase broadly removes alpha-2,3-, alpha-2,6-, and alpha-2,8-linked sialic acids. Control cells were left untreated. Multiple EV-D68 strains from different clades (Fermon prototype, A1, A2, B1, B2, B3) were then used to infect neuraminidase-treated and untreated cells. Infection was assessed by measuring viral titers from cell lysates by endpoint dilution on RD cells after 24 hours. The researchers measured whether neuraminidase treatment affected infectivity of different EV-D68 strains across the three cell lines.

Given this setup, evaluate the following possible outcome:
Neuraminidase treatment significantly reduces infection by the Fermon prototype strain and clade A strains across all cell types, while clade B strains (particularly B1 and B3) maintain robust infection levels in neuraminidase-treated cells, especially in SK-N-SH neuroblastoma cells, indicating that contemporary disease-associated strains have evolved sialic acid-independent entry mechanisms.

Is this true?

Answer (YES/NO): NO